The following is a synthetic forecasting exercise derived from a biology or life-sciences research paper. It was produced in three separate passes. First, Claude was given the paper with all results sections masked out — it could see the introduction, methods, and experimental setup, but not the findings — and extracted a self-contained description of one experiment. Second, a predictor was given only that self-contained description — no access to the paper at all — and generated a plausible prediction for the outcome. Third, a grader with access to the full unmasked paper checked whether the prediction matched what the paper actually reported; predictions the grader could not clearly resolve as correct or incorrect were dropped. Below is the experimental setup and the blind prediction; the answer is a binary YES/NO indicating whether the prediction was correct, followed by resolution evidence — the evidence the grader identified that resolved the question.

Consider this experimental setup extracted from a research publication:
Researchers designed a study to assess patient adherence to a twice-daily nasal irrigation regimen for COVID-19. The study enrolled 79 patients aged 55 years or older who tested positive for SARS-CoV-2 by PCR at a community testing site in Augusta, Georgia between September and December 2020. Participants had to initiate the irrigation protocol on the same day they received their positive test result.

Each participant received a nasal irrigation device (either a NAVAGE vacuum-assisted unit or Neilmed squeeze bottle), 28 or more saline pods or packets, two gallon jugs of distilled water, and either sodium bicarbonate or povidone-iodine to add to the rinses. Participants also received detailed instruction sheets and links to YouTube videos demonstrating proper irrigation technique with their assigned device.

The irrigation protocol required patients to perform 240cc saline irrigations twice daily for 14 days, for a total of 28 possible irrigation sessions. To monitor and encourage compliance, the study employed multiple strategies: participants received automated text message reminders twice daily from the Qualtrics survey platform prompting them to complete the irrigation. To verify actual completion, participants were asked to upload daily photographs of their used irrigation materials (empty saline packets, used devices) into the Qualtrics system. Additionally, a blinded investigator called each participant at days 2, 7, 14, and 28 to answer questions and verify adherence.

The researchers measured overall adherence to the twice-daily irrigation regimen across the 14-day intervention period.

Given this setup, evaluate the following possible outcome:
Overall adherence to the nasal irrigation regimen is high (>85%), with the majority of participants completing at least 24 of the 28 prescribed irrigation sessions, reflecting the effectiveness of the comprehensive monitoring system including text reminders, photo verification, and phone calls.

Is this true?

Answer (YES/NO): NO